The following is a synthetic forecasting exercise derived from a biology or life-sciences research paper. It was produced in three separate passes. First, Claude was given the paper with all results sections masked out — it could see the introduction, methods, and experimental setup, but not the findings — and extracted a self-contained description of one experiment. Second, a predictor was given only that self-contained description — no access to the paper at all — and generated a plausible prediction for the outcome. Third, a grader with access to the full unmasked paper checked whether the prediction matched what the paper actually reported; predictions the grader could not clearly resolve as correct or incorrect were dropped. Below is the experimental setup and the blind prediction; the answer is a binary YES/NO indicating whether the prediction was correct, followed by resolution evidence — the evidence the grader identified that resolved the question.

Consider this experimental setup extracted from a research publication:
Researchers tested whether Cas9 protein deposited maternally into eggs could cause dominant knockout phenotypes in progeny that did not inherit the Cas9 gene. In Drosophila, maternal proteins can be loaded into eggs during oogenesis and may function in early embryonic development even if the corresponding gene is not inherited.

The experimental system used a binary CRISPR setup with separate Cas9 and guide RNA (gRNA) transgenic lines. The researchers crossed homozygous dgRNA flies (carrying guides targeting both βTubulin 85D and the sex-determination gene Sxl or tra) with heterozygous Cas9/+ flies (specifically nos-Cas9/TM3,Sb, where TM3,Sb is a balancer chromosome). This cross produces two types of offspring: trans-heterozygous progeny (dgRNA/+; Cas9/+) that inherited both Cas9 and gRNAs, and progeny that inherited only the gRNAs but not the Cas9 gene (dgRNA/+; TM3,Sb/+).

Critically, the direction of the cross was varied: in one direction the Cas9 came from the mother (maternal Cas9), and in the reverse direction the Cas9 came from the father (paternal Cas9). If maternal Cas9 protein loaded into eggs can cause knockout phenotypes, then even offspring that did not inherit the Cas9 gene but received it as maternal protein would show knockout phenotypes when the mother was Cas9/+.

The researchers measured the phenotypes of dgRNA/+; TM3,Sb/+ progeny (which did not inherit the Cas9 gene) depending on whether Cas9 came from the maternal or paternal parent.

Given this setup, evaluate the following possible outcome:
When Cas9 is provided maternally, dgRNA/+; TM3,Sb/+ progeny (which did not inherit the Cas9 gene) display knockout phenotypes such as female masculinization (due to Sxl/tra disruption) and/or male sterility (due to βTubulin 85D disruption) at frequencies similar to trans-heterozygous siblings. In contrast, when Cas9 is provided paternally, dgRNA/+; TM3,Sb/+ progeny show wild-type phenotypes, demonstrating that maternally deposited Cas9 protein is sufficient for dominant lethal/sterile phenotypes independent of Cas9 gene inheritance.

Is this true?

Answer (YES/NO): NO